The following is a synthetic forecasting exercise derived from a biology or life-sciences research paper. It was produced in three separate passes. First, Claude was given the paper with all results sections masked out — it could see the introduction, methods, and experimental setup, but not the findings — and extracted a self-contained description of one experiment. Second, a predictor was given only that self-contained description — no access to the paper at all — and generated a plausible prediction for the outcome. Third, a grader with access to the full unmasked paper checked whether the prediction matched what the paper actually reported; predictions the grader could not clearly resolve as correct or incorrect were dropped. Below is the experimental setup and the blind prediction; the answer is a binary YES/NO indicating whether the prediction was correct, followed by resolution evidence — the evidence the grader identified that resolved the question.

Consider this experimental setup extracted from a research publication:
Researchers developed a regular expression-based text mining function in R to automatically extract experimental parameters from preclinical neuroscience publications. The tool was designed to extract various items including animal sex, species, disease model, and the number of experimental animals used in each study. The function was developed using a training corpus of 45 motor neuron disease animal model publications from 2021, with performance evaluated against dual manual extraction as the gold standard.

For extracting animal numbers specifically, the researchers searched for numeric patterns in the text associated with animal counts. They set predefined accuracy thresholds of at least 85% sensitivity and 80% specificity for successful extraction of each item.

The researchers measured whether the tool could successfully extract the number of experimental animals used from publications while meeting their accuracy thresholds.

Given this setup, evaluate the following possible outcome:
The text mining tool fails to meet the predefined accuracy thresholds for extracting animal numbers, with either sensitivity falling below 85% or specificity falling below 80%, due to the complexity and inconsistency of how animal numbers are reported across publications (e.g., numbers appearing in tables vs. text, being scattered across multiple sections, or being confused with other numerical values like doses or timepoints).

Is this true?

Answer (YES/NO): NO